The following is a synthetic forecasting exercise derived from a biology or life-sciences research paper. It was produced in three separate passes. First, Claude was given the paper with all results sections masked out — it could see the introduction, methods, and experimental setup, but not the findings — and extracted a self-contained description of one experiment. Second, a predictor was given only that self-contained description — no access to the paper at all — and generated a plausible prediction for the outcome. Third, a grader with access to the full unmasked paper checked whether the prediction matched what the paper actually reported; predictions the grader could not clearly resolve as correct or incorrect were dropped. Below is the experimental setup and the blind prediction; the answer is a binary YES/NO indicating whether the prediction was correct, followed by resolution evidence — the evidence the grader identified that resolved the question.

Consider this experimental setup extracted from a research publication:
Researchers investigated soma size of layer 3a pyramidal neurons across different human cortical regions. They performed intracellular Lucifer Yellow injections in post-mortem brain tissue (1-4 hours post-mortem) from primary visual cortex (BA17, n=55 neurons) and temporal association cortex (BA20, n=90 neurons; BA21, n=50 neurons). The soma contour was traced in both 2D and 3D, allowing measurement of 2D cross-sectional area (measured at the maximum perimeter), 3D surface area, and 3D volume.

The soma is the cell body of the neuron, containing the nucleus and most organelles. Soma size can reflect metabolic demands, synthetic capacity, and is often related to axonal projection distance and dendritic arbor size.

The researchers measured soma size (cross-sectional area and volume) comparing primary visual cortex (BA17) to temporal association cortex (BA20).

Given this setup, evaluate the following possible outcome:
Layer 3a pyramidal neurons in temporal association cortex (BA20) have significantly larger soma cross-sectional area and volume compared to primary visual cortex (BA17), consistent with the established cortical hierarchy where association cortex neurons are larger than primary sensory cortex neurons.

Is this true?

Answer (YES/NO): YES